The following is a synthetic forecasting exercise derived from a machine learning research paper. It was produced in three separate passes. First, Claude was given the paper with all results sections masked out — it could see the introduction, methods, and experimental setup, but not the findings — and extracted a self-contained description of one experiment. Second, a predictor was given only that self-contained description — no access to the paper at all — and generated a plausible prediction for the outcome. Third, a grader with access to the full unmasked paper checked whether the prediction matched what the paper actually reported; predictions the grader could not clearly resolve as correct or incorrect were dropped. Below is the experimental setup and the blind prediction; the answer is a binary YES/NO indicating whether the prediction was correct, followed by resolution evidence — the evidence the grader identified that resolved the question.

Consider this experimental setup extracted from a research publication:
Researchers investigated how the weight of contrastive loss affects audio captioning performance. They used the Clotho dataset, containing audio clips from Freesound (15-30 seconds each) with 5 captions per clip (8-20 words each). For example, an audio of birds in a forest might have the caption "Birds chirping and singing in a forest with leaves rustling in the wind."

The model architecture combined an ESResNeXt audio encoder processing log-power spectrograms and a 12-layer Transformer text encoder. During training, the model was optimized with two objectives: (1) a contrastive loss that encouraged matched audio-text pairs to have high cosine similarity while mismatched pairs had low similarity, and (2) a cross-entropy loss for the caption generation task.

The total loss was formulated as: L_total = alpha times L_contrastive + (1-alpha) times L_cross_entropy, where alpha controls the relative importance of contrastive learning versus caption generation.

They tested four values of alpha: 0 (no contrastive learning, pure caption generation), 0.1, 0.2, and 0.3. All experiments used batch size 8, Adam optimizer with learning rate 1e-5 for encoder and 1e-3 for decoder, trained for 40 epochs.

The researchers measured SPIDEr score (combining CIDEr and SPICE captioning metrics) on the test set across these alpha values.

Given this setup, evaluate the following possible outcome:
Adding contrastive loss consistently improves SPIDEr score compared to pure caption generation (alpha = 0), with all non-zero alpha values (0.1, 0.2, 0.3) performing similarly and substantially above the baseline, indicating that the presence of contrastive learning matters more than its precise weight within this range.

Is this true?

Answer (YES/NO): NO